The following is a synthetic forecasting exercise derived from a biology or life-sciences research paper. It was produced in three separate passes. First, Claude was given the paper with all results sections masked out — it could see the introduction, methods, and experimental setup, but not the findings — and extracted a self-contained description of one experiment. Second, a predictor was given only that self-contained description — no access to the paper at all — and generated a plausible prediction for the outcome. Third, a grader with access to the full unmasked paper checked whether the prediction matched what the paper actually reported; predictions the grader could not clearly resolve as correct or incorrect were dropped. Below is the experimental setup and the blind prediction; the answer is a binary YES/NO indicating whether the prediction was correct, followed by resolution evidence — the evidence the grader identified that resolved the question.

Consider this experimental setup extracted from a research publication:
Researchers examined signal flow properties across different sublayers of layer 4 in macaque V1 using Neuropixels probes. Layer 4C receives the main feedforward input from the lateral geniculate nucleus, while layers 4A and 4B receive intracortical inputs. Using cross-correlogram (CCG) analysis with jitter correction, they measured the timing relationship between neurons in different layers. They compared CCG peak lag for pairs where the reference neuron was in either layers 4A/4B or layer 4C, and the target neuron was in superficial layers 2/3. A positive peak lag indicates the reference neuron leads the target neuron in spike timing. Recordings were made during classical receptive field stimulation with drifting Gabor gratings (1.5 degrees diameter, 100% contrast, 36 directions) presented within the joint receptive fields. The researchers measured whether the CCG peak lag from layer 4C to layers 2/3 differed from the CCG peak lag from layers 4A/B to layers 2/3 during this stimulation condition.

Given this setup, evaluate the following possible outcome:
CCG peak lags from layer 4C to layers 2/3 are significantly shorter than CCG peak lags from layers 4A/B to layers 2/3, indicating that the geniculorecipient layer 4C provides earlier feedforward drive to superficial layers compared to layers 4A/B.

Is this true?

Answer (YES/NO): NO